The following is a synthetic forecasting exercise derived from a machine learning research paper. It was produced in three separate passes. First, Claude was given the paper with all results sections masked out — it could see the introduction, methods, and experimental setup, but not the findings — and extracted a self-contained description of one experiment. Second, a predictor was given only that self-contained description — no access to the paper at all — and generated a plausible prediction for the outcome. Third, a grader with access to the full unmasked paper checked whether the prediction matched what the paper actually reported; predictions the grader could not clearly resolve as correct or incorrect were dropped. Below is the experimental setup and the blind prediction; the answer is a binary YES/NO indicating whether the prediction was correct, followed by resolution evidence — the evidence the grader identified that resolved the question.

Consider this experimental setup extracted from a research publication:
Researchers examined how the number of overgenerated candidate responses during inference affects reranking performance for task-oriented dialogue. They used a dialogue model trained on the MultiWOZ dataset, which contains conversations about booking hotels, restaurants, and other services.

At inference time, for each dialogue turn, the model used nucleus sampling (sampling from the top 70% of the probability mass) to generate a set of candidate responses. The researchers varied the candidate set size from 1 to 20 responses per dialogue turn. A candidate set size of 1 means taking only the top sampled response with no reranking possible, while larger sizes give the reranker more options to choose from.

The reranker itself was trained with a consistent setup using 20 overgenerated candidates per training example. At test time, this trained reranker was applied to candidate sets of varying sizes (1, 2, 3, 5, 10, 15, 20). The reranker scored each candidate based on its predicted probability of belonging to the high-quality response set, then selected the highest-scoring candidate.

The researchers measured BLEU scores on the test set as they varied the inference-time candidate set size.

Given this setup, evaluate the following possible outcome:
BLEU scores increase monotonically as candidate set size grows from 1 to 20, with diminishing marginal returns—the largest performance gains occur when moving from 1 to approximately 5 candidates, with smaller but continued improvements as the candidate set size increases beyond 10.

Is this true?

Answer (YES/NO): NO